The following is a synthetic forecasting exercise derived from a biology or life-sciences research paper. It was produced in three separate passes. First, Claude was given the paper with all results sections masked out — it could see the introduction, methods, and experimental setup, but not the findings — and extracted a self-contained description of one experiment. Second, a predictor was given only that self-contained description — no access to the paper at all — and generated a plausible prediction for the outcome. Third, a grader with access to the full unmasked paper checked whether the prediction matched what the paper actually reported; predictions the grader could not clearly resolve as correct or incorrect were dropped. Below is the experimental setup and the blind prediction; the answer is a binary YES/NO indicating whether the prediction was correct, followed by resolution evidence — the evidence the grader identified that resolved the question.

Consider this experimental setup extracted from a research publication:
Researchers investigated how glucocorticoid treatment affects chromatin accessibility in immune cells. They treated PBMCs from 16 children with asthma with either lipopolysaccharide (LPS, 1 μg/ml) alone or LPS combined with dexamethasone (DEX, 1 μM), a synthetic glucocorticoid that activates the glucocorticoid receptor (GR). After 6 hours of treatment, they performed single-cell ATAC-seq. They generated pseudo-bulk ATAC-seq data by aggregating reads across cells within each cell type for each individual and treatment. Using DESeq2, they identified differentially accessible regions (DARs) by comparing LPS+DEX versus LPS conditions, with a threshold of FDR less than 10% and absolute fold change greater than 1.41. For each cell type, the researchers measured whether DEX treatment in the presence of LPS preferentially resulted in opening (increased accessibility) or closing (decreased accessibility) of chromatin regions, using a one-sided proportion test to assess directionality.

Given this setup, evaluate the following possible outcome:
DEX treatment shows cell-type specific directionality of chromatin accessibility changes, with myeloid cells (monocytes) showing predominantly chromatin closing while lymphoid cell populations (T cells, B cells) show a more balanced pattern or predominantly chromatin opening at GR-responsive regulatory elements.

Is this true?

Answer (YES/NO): NO